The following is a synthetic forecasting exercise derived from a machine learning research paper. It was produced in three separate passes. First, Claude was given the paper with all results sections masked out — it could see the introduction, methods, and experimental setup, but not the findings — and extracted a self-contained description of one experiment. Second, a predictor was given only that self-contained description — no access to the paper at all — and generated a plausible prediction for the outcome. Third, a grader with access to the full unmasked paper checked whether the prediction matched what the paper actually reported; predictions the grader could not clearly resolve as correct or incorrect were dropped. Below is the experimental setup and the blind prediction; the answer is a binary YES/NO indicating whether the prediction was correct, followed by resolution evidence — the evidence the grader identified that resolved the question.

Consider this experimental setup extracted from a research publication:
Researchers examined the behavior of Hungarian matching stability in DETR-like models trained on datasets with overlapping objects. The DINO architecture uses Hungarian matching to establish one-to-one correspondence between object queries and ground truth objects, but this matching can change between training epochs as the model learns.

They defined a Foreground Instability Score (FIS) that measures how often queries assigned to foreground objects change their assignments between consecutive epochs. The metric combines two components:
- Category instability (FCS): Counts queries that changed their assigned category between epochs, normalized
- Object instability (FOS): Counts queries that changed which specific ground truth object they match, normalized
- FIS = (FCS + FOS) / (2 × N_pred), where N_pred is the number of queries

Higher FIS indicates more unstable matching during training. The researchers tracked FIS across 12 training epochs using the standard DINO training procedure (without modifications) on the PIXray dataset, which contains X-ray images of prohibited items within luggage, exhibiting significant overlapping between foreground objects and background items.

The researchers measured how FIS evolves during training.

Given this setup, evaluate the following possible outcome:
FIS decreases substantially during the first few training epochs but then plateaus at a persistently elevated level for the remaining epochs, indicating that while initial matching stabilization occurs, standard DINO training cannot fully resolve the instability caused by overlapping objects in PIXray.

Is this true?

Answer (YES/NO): NO